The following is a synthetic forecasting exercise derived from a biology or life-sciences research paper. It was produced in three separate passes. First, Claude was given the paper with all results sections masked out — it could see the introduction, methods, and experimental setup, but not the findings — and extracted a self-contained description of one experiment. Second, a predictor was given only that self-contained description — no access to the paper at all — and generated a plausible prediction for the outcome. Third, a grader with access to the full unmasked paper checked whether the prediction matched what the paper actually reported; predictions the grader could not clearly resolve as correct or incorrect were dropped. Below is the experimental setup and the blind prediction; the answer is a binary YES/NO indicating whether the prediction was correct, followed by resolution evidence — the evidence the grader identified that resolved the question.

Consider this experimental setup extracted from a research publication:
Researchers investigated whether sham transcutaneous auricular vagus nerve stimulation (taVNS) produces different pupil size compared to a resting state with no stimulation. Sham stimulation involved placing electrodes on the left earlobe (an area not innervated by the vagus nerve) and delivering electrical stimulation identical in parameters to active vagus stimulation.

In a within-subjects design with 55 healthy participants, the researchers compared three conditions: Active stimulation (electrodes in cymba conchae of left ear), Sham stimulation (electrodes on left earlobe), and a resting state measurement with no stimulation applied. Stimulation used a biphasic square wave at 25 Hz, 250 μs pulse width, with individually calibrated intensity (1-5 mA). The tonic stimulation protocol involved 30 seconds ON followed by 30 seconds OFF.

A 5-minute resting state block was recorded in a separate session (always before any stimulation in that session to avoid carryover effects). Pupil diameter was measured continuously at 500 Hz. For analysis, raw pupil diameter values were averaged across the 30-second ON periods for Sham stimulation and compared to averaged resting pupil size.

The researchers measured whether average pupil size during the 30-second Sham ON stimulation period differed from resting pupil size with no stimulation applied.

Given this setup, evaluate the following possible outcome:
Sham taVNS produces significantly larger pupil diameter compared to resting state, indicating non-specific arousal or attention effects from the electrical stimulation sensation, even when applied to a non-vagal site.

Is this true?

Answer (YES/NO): NO